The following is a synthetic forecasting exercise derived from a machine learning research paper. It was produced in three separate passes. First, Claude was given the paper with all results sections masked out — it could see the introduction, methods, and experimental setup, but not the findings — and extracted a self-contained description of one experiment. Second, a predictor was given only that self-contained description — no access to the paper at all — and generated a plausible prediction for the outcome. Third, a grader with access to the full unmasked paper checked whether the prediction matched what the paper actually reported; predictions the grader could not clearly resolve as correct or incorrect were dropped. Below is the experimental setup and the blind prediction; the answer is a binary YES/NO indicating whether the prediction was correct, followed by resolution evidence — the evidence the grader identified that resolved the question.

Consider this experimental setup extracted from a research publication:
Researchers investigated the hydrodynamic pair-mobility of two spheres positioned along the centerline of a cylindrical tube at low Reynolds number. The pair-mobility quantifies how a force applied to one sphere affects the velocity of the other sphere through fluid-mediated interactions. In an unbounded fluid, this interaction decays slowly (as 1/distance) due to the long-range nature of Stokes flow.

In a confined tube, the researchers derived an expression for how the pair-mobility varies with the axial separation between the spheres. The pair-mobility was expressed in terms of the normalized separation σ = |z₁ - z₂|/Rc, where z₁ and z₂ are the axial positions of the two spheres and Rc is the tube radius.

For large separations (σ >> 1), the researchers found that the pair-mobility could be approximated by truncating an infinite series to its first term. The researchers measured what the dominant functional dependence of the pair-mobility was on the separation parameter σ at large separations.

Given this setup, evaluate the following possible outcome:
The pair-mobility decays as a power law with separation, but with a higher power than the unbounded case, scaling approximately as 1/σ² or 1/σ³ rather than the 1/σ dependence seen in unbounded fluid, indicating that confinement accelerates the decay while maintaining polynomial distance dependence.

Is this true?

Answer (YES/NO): NO